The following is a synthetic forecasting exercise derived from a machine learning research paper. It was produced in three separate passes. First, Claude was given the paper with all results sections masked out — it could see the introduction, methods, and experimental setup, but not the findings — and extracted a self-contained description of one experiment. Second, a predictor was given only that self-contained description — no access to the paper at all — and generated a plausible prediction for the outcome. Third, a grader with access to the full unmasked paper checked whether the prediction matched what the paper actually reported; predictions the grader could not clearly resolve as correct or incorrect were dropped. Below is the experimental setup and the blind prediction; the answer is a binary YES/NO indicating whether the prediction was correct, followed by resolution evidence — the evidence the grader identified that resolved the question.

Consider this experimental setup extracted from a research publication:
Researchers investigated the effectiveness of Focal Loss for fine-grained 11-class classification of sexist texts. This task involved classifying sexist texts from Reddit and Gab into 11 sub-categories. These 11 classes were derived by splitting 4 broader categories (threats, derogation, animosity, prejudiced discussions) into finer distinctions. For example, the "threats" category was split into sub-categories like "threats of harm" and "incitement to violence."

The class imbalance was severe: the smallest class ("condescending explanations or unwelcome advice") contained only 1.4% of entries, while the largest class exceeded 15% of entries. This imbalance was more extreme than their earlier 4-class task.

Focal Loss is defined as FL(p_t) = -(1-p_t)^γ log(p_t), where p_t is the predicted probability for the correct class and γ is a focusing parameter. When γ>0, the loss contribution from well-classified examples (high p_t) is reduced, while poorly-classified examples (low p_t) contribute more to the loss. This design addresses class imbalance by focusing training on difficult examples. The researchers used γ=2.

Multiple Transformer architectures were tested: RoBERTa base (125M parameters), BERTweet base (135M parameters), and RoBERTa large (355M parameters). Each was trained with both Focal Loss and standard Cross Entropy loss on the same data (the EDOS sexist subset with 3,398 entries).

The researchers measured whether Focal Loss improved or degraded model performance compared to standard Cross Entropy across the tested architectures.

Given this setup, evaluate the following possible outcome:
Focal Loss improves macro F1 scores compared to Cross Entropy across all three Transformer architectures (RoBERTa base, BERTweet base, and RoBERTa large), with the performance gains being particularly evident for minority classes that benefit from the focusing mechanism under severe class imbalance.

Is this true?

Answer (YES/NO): NO